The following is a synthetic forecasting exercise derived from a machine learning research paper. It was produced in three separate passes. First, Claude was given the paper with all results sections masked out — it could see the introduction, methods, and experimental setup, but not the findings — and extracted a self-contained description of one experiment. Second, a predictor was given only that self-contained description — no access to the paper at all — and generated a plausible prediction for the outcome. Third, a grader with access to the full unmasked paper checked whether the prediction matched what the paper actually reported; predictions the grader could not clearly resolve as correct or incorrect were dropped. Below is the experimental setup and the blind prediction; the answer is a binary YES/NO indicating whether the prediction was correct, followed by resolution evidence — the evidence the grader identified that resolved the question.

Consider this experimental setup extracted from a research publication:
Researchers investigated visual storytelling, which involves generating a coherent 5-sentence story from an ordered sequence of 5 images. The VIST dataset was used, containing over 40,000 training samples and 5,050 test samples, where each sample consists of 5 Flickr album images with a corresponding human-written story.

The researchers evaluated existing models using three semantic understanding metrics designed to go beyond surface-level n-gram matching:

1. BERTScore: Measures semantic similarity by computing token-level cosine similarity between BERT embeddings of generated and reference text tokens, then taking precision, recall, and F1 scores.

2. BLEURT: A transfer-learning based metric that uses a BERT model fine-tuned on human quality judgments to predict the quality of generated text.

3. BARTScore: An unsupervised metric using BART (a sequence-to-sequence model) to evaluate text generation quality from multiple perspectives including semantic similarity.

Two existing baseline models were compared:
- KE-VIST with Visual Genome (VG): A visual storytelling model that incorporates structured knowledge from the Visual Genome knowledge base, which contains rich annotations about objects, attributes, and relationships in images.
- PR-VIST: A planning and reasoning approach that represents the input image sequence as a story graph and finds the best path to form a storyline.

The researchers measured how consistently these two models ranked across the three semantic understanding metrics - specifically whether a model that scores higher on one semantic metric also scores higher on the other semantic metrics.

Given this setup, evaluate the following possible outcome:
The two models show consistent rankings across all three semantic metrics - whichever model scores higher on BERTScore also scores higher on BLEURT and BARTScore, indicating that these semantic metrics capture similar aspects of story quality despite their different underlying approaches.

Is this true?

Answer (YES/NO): NO